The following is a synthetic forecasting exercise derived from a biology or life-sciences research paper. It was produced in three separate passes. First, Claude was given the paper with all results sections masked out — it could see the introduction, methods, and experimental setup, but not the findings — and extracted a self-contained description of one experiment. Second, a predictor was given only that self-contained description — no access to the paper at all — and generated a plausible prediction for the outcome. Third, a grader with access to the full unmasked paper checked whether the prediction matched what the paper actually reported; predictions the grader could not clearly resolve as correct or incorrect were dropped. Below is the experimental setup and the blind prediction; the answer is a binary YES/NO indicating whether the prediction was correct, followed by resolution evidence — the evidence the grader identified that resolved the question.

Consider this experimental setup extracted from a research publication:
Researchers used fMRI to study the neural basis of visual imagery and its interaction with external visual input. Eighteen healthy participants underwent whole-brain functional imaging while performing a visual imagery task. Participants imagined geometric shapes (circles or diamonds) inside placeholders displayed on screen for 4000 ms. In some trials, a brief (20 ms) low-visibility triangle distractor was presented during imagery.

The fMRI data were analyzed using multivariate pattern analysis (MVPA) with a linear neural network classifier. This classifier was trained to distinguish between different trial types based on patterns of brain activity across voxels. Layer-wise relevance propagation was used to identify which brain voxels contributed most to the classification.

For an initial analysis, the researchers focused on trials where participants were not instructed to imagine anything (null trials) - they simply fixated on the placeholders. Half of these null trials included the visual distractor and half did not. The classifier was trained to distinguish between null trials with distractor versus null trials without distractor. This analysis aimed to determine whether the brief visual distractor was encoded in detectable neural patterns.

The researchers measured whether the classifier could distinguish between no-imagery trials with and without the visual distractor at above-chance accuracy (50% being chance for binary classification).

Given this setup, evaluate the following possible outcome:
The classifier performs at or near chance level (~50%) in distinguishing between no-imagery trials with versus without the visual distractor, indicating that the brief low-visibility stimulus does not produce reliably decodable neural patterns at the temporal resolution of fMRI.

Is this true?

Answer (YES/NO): NO